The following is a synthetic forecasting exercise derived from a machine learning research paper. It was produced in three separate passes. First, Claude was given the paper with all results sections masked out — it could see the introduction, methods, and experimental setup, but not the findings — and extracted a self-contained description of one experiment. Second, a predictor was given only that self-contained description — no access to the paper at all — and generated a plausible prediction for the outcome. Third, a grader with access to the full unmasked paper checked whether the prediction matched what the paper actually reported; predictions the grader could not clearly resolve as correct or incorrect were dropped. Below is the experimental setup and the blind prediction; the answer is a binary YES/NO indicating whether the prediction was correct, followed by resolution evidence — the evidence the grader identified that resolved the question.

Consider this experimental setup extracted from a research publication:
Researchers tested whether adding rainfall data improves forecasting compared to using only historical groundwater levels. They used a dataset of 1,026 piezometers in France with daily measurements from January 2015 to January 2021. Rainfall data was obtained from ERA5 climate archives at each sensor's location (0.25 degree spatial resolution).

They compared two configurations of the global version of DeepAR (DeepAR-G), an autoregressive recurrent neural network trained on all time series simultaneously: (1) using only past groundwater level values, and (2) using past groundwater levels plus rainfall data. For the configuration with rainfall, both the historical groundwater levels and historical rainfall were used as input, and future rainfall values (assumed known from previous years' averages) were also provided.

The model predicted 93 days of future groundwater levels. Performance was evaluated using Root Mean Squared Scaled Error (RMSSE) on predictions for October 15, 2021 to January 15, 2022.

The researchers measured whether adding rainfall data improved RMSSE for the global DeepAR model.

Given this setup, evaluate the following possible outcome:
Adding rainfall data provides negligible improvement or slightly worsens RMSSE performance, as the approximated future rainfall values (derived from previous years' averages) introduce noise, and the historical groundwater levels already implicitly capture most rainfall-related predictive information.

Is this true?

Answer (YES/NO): NO